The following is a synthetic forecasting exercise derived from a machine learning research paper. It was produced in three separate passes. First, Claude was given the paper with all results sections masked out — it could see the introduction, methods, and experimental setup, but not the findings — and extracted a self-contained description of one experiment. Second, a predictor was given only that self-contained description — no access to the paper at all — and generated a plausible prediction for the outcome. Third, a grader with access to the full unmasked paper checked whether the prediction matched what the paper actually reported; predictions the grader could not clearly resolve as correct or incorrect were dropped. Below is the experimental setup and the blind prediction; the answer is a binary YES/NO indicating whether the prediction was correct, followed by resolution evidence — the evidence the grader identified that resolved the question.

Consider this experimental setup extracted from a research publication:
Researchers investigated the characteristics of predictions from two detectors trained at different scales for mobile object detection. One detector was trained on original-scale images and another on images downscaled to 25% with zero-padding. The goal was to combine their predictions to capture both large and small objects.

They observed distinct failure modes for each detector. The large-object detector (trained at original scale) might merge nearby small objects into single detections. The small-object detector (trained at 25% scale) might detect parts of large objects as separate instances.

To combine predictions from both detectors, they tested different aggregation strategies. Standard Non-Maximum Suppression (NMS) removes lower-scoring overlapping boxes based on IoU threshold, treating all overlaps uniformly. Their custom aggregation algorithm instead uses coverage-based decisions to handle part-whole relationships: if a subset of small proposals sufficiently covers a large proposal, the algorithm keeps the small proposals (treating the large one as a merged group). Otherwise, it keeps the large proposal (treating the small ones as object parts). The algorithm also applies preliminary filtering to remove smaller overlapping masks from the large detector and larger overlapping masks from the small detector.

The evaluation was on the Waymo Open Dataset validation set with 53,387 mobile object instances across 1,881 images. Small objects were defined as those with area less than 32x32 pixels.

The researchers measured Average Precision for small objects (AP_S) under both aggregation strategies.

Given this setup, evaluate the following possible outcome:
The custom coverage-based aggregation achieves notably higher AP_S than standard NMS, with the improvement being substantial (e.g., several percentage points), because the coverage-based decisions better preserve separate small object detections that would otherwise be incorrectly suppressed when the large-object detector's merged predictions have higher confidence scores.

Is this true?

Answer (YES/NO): NO